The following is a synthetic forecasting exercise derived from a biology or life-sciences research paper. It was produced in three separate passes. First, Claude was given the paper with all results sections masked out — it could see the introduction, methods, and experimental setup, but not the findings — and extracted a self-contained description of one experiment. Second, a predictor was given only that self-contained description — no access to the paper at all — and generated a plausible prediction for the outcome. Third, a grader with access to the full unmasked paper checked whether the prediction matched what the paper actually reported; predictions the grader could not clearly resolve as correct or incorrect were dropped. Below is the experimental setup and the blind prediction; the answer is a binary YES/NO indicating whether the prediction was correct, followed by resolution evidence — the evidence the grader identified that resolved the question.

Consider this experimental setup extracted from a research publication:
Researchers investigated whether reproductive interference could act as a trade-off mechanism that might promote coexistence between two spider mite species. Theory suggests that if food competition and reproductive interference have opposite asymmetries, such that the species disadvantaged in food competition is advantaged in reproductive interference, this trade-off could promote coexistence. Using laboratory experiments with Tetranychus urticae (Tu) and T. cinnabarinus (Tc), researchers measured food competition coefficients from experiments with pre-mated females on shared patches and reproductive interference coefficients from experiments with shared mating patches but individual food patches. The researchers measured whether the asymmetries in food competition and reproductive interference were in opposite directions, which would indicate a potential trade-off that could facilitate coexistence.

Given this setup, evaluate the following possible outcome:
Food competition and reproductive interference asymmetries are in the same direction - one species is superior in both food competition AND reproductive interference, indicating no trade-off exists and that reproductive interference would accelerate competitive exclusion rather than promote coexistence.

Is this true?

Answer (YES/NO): NO